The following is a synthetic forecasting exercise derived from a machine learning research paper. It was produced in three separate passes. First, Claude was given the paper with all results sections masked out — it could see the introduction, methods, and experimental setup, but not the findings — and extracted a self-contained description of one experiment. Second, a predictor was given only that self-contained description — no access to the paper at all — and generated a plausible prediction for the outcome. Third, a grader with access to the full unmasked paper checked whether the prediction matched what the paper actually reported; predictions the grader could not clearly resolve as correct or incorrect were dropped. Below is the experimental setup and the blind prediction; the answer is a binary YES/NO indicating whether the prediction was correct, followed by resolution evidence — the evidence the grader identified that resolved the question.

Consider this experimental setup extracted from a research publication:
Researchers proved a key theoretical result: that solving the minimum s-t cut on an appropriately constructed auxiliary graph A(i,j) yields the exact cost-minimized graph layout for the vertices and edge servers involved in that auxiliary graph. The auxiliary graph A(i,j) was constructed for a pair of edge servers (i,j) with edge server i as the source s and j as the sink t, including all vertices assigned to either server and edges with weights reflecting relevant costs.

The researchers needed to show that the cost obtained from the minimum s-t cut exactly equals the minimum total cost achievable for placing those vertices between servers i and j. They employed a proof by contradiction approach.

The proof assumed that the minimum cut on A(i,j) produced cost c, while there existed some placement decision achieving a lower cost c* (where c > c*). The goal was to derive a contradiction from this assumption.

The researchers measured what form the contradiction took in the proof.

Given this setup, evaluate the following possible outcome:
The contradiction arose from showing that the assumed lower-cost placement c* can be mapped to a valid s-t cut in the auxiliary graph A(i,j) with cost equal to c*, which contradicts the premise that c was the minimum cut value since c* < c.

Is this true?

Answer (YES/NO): YES